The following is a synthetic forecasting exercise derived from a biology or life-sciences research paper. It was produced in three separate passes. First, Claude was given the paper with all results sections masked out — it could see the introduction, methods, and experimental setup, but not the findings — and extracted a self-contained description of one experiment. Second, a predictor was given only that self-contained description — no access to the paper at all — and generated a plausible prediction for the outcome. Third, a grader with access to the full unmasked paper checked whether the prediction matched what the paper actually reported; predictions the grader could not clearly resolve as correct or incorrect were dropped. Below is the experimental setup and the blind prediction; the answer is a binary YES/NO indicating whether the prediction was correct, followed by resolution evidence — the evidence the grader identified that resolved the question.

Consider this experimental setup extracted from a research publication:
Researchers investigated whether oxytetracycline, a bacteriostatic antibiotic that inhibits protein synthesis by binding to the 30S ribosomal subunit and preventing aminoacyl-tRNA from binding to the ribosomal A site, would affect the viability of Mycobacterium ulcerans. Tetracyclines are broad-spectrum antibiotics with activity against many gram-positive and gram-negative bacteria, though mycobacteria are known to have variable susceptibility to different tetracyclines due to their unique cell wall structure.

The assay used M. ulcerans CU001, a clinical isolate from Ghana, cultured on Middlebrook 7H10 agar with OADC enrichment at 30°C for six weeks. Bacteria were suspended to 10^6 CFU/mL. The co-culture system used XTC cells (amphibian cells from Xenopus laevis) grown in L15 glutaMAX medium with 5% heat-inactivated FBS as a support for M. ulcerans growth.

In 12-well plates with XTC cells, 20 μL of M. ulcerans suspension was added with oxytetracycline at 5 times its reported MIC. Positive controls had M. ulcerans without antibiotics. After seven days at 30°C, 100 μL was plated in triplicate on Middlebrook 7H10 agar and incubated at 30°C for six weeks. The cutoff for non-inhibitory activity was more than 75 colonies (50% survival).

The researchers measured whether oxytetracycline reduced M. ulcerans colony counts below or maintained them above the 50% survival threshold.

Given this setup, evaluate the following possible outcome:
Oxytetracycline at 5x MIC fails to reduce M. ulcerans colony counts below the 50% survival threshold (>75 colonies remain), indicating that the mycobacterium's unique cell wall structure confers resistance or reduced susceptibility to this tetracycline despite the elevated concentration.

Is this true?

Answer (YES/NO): YES